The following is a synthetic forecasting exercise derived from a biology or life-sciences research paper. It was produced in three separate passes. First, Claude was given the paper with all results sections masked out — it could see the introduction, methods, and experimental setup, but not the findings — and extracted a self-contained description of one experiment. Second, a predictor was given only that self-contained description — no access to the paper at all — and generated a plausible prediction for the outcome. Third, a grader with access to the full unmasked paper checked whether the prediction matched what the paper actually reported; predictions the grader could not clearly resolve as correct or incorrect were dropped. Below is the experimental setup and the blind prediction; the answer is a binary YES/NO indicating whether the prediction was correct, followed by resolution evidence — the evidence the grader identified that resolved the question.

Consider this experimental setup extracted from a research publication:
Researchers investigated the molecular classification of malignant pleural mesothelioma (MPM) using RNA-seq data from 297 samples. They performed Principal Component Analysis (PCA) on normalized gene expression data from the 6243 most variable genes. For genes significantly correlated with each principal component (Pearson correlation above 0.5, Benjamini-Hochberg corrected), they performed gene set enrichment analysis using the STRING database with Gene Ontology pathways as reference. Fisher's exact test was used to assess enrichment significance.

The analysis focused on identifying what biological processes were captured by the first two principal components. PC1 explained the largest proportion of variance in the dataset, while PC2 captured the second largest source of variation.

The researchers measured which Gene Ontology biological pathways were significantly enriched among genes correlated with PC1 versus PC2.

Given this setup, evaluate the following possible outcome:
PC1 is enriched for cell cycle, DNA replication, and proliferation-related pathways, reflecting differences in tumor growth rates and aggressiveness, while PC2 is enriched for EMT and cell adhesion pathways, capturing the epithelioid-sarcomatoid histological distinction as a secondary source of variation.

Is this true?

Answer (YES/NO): NO